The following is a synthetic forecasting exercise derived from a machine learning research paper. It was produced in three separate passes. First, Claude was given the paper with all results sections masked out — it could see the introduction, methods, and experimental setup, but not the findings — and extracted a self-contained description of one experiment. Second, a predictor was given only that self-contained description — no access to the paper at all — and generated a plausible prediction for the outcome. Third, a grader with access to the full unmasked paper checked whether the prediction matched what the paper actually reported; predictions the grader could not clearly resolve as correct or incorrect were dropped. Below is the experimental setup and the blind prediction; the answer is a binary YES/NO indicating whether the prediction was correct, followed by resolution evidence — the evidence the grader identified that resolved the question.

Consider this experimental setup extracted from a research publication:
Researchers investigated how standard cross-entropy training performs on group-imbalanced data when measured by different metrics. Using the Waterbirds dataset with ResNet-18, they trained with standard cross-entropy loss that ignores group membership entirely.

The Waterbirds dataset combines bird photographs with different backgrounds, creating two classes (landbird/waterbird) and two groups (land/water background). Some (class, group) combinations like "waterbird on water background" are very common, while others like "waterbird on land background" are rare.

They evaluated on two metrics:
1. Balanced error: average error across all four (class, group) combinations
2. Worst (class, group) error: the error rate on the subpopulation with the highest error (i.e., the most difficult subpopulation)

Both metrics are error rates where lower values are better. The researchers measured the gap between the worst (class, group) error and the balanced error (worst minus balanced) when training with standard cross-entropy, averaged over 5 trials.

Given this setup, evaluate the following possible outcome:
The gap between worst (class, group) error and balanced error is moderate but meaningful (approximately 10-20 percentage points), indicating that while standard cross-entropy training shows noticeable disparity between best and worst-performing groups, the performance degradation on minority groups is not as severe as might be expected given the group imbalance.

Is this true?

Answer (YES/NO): NO